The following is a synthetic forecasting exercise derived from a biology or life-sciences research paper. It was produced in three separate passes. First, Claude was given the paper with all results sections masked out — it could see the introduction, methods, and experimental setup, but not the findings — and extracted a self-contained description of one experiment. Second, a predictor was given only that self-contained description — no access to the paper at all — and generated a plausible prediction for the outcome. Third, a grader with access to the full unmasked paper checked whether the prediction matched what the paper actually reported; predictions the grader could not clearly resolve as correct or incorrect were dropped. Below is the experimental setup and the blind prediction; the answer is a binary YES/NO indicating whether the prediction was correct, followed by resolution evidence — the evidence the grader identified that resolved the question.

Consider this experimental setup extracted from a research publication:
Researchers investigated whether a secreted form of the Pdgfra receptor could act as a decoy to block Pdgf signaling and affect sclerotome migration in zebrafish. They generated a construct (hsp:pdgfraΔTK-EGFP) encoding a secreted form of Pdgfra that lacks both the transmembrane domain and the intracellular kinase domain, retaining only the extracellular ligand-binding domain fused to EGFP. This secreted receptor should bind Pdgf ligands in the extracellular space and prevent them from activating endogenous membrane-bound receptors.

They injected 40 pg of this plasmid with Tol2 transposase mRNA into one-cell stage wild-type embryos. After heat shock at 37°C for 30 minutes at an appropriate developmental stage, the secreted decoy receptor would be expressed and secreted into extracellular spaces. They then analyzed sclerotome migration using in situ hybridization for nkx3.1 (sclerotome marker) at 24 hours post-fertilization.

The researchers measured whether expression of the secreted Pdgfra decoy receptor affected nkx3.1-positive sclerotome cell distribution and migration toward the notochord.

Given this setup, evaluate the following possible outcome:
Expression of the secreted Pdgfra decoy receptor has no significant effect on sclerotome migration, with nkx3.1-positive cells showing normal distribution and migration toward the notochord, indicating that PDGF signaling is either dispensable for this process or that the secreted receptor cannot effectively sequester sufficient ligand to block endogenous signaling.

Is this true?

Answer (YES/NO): NO